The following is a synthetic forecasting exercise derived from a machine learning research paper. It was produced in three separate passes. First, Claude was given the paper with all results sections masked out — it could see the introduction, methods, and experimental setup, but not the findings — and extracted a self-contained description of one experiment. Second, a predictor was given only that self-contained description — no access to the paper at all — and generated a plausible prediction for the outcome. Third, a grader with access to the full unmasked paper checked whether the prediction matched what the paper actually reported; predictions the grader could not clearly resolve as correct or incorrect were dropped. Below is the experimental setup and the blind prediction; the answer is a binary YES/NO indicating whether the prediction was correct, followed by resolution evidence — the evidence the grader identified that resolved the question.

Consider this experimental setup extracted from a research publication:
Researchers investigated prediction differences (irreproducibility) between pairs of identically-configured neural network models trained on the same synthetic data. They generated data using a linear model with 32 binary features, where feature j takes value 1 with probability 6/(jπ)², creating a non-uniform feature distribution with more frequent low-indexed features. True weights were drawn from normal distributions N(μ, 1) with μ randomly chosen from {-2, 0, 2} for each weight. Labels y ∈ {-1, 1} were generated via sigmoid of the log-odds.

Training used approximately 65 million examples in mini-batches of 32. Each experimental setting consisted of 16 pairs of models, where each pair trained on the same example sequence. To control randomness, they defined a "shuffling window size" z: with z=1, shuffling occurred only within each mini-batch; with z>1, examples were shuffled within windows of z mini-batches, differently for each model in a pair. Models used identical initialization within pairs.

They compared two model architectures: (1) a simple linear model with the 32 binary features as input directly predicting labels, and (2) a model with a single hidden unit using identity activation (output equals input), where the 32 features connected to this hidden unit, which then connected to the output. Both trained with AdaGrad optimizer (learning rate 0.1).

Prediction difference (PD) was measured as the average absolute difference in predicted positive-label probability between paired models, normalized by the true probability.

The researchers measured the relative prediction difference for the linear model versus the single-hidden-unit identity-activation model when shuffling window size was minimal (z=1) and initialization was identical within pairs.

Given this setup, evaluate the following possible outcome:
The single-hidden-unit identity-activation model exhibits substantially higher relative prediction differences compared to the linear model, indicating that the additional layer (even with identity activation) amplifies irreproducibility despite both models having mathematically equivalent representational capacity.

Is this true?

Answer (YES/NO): NO